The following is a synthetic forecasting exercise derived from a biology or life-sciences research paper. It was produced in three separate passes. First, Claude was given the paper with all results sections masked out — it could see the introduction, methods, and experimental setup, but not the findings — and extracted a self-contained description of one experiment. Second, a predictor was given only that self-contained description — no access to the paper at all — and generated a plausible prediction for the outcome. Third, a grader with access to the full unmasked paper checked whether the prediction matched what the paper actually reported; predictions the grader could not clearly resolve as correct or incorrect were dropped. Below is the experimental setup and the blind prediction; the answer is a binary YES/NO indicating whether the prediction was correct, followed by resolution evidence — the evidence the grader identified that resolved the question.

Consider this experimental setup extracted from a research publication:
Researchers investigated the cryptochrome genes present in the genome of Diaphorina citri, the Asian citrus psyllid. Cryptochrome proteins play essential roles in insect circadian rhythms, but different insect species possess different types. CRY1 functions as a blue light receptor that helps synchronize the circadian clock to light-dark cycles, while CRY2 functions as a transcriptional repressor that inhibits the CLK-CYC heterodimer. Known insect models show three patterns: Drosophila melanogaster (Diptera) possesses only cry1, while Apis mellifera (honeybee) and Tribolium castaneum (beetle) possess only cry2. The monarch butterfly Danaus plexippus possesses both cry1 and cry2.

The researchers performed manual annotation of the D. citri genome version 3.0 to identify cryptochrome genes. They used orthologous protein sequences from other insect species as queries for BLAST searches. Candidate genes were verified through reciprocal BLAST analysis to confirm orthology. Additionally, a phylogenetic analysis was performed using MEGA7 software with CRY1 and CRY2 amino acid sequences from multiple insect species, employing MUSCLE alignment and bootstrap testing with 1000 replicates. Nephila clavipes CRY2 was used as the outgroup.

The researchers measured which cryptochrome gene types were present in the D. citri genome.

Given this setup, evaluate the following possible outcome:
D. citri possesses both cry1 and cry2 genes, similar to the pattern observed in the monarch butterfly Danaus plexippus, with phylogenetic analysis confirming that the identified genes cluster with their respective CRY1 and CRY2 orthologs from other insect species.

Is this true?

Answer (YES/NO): YES